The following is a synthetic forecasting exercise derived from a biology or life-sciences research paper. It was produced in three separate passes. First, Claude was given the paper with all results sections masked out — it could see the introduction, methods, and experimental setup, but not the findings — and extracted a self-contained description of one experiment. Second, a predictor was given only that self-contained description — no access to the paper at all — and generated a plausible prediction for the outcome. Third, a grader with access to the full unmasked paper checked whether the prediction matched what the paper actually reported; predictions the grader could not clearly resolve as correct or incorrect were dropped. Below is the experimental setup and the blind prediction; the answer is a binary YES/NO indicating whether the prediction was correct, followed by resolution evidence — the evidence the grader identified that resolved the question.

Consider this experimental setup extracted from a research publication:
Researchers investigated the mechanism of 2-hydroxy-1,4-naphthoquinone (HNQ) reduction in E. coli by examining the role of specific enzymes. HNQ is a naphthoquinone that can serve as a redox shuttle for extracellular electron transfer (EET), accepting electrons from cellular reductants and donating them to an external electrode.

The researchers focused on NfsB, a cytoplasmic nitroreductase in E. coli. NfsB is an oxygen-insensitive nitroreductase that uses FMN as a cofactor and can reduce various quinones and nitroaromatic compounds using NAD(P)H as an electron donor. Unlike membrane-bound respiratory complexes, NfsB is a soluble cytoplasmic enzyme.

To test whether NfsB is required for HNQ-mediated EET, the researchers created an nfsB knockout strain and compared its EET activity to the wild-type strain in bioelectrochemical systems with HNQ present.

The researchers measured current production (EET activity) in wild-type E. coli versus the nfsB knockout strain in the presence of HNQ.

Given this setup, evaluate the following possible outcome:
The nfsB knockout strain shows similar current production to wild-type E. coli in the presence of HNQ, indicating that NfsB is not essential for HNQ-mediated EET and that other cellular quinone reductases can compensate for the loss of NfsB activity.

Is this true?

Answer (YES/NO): NO